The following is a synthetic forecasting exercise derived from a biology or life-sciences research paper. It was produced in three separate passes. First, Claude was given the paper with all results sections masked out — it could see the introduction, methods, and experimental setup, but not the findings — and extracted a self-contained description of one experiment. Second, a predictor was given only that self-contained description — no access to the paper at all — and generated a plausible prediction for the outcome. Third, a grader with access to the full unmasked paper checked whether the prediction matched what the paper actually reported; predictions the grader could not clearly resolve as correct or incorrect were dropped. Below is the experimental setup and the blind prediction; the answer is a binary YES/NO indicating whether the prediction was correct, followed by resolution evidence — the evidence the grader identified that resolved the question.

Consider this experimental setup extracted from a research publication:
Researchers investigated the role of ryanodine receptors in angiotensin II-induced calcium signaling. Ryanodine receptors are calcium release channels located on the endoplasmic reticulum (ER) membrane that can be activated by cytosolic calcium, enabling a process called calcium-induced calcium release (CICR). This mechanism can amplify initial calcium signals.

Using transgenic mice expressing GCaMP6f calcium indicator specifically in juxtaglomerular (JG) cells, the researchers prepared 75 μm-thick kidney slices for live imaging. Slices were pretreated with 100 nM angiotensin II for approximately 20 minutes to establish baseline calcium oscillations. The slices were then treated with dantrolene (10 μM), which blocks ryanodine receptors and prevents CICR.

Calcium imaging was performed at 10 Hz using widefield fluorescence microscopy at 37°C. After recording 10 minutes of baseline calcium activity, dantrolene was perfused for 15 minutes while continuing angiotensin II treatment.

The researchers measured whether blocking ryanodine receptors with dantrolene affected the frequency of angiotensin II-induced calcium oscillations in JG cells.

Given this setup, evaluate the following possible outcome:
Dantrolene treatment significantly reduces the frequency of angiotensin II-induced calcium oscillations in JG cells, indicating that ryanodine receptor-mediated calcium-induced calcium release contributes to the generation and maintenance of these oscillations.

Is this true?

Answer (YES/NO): NO